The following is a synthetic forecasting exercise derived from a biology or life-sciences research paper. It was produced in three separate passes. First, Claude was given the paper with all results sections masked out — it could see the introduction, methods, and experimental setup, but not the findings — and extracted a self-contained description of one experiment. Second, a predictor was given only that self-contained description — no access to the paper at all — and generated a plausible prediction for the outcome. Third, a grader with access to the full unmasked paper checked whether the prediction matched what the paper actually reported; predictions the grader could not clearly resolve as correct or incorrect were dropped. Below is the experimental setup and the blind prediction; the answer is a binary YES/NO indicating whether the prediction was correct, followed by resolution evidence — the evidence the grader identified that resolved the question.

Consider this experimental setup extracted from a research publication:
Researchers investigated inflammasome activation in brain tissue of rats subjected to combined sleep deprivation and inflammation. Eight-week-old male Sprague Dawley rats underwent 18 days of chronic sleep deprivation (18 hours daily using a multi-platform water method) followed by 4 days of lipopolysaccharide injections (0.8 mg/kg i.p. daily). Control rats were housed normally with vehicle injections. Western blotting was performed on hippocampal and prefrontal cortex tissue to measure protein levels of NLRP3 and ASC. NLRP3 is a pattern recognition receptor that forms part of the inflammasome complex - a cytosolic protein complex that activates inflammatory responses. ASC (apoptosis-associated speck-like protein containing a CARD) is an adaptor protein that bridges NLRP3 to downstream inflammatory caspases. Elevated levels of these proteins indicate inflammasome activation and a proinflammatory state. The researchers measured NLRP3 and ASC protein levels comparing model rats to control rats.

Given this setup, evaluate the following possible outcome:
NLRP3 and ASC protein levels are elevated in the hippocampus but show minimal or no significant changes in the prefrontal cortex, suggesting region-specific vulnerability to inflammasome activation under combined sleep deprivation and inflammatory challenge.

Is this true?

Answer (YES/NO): NO